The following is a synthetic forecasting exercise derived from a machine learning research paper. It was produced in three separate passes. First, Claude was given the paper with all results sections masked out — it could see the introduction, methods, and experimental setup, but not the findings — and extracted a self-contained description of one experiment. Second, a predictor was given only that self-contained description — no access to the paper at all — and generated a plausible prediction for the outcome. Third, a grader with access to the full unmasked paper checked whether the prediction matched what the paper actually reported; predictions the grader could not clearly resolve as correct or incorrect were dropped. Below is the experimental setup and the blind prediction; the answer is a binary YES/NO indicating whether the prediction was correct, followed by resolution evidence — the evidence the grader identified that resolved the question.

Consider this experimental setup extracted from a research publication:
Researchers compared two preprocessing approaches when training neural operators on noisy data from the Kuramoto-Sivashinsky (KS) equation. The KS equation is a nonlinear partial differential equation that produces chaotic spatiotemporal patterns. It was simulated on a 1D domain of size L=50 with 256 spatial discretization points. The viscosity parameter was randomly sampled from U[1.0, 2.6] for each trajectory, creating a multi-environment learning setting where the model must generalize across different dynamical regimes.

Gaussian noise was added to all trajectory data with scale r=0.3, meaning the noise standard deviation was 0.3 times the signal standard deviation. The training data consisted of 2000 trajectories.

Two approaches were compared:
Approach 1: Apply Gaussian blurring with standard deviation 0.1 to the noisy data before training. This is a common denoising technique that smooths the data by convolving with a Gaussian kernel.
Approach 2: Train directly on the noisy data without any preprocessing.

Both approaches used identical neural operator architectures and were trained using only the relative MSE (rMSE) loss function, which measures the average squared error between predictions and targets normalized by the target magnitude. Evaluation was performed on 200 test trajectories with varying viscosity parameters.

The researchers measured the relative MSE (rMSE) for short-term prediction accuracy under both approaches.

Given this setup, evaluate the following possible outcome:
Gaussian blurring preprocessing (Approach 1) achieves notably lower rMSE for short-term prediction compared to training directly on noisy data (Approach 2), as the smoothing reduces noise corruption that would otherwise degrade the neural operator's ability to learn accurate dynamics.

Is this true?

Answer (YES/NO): NO